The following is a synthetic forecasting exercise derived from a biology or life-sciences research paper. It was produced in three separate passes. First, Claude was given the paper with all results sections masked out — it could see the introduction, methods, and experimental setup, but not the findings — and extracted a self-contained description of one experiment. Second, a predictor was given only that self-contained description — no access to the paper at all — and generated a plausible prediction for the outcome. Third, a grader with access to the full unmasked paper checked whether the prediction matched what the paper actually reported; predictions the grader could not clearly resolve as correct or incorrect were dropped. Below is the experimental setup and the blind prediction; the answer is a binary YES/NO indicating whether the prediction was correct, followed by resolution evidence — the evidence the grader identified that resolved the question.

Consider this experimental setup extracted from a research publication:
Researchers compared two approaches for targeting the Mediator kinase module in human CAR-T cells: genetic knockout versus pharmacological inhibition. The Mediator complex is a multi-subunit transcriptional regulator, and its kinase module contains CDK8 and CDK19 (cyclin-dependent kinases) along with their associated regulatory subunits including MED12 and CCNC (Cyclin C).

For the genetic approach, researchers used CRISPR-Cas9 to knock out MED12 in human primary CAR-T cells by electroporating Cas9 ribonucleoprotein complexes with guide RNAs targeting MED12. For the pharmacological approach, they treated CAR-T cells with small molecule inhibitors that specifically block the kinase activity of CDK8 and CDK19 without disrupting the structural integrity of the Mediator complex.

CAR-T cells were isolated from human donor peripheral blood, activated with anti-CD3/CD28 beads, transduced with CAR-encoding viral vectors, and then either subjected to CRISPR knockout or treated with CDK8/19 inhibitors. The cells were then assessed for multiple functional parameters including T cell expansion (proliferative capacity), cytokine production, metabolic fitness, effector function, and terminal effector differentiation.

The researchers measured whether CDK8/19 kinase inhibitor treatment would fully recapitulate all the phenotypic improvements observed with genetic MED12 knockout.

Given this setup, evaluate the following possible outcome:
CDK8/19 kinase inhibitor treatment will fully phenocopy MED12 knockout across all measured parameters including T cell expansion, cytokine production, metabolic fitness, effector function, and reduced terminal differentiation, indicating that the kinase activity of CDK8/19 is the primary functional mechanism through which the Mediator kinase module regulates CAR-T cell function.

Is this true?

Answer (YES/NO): NO